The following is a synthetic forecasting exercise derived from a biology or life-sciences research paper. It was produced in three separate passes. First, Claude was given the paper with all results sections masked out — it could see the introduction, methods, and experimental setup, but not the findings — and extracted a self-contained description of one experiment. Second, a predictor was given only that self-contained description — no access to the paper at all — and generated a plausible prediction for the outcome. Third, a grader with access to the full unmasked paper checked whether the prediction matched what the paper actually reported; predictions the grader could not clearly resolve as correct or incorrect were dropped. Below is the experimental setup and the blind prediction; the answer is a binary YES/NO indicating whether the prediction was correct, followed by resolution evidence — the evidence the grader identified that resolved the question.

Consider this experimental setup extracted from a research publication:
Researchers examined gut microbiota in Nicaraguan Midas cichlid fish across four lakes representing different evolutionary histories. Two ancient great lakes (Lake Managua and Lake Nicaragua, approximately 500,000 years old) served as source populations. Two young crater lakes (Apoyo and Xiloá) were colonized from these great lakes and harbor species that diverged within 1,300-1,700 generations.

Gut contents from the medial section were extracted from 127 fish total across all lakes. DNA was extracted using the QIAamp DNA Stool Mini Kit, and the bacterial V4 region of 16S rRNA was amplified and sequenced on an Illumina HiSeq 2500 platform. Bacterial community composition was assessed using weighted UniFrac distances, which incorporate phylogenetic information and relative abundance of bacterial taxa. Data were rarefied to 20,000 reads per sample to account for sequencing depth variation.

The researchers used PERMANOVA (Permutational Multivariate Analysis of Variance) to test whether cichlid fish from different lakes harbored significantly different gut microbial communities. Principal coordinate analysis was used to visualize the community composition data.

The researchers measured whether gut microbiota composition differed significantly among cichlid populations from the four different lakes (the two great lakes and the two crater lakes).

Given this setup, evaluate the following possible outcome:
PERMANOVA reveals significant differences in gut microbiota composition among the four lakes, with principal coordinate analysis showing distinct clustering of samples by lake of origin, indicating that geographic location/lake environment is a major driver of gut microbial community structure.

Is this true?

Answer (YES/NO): NO